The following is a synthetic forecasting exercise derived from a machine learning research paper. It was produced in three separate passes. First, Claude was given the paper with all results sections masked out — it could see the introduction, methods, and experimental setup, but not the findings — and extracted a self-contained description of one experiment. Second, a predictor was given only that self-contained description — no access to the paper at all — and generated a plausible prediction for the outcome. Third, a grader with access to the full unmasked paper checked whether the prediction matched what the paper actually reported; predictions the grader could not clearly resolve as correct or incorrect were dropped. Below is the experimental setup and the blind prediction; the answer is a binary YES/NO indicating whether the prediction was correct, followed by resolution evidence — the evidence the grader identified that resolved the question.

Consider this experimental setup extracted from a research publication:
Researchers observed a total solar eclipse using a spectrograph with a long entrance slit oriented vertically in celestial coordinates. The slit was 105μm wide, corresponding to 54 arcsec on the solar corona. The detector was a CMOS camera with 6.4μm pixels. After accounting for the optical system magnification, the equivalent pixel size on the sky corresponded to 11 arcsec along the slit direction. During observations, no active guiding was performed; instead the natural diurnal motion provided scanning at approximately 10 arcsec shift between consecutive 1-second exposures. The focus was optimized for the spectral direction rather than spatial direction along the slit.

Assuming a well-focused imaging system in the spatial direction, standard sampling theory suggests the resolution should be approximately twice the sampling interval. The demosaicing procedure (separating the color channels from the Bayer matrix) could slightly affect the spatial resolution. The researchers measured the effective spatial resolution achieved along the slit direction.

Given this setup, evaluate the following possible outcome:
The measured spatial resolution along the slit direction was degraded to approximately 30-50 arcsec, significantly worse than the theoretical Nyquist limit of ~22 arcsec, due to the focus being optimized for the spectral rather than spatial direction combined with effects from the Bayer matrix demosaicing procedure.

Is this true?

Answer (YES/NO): NO